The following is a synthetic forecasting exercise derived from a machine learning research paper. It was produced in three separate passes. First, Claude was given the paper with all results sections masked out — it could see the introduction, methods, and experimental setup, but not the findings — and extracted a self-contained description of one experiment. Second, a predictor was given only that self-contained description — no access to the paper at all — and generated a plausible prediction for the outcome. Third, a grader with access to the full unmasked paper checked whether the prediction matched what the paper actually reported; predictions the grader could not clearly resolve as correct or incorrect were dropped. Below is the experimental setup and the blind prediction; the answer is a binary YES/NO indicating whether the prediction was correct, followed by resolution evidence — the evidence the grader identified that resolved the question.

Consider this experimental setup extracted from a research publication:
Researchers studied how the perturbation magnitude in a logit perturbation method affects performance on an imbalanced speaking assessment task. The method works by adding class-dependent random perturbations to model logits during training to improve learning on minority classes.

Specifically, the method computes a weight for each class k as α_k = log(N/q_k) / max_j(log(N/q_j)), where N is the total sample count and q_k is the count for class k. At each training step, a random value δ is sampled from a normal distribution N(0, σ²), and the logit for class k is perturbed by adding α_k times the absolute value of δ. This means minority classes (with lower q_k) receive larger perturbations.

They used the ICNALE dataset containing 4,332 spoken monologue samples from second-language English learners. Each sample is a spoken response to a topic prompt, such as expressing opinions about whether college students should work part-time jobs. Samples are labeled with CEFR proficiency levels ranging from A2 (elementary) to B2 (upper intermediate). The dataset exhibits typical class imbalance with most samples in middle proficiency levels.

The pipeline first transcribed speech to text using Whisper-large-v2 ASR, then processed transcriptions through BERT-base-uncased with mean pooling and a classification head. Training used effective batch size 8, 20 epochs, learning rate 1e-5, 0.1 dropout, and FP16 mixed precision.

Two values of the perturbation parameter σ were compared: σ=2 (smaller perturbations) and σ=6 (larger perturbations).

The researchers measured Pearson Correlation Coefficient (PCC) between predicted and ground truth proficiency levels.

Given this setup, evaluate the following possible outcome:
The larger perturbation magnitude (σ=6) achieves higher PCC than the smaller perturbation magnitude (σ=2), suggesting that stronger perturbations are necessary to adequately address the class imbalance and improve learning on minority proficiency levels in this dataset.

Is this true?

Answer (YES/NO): YES